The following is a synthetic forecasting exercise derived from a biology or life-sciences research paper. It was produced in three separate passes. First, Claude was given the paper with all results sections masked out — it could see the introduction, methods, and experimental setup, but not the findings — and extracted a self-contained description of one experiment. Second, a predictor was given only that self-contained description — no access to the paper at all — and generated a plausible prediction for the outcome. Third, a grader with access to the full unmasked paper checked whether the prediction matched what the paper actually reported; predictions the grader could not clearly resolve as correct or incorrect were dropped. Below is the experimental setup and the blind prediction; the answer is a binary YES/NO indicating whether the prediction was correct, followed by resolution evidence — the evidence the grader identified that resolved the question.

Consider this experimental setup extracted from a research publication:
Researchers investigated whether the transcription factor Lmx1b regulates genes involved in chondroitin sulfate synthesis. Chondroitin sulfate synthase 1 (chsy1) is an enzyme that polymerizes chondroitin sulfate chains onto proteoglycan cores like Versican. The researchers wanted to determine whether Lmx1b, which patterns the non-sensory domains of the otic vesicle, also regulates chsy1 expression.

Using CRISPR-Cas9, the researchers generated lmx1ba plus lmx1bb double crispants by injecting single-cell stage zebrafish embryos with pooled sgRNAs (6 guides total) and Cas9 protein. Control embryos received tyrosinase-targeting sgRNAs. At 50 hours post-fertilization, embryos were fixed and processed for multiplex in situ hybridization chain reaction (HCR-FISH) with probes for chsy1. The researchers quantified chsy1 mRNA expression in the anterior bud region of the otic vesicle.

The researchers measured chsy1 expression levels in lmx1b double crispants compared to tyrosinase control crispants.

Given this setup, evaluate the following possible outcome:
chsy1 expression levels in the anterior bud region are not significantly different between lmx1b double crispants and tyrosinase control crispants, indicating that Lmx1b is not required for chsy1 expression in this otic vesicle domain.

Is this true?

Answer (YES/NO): NO